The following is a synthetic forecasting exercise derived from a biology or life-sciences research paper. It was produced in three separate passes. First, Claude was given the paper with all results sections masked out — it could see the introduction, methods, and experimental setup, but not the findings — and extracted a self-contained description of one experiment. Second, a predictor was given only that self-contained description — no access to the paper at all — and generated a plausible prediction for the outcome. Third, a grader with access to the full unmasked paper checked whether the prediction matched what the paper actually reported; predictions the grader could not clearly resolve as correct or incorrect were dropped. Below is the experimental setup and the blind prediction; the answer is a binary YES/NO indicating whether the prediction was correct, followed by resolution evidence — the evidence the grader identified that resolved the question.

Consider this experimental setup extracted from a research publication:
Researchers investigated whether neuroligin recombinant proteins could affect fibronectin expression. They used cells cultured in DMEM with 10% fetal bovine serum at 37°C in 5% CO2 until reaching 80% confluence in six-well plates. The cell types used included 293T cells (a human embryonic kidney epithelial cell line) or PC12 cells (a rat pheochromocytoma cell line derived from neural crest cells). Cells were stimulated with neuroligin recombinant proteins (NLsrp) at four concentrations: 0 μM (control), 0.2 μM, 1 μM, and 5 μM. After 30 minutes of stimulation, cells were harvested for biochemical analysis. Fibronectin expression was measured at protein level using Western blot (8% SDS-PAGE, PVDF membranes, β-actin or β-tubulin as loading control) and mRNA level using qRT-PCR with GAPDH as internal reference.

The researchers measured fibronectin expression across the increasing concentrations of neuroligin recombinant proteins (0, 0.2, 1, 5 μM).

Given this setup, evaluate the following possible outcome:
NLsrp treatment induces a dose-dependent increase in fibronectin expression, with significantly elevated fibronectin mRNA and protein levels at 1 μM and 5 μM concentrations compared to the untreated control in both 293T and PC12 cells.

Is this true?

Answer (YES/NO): NO